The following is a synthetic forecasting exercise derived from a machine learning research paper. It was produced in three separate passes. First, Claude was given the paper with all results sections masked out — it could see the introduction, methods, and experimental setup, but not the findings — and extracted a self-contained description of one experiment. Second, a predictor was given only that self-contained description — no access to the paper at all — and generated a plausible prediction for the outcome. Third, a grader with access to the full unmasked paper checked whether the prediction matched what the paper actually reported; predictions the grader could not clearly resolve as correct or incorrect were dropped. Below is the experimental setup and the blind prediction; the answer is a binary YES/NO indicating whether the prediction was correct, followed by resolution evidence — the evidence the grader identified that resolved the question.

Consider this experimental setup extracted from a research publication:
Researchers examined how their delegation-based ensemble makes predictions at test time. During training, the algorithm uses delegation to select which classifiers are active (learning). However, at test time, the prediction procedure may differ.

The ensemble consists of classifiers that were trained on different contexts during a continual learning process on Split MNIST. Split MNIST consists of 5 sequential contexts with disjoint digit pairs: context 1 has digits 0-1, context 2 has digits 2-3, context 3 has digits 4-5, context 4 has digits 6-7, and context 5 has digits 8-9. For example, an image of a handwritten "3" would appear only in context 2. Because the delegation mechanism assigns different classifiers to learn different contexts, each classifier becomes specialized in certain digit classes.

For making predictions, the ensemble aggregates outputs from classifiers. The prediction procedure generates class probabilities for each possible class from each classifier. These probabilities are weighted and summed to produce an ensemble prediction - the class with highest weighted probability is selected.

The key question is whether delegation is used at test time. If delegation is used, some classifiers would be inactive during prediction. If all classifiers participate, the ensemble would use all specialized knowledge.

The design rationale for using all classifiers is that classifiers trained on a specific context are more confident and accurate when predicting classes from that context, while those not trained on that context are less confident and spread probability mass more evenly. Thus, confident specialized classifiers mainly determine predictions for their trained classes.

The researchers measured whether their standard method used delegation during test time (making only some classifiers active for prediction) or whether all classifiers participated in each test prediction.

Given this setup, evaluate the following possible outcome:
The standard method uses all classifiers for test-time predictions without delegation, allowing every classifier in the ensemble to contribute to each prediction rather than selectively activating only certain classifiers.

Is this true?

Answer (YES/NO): YES